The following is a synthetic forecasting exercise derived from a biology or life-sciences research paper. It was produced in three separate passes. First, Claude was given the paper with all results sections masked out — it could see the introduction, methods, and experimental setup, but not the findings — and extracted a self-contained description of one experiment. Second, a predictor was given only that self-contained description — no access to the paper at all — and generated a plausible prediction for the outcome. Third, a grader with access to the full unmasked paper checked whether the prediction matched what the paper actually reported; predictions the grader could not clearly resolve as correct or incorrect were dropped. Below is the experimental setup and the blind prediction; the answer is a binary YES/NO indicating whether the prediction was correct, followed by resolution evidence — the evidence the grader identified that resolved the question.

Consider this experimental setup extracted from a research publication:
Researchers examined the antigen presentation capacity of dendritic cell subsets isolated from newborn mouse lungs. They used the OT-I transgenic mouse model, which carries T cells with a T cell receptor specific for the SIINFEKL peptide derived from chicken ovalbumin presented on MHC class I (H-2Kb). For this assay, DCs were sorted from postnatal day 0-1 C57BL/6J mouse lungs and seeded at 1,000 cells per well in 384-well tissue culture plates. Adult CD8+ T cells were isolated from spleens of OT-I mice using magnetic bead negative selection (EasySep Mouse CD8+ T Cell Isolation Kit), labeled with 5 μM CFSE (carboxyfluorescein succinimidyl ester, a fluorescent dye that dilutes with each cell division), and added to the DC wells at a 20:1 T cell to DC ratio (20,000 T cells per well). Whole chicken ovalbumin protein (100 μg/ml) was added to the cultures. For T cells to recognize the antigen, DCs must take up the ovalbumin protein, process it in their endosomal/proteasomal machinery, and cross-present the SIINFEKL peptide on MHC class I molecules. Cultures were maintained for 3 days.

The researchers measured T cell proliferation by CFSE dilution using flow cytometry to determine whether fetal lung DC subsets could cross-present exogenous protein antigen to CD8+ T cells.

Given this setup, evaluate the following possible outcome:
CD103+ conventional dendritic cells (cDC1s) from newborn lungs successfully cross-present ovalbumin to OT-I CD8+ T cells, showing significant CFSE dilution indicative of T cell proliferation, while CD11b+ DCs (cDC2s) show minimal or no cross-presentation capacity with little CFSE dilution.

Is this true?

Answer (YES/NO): NO